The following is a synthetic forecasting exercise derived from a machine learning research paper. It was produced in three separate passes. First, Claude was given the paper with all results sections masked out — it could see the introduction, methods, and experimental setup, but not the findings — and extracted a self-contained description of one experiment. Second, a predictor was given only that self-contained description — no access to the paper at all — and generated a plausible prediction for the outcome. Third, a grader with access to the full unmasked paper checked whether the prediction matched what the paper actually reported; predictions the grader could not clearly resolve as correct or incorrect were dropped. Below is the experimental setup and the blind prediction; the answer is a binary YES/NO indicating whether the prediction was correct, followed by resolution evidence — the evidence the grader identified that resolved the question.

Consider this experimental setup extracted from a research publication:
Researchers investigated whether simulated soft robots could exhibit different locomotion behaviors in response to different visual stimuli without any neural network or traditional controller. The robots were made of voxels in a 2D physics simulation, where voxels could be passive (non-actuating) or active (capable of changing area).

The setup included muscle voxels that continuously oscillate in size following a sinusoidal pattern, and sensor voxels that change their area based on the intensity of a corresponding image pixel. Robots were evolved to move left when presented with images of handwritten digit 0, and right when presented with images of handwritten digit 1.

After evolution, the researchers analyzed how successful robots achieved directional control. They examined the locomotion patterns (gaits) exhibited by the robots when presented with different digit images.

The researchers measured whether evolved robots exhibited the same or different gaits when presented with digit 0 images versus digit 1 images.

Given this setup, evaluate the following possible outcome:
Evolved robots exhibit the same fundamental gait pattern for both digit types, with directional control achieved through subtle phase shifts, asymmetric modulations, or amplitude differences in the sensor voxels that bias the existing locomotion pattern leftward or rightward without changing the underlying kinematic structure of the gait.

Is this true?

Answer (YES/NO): NO